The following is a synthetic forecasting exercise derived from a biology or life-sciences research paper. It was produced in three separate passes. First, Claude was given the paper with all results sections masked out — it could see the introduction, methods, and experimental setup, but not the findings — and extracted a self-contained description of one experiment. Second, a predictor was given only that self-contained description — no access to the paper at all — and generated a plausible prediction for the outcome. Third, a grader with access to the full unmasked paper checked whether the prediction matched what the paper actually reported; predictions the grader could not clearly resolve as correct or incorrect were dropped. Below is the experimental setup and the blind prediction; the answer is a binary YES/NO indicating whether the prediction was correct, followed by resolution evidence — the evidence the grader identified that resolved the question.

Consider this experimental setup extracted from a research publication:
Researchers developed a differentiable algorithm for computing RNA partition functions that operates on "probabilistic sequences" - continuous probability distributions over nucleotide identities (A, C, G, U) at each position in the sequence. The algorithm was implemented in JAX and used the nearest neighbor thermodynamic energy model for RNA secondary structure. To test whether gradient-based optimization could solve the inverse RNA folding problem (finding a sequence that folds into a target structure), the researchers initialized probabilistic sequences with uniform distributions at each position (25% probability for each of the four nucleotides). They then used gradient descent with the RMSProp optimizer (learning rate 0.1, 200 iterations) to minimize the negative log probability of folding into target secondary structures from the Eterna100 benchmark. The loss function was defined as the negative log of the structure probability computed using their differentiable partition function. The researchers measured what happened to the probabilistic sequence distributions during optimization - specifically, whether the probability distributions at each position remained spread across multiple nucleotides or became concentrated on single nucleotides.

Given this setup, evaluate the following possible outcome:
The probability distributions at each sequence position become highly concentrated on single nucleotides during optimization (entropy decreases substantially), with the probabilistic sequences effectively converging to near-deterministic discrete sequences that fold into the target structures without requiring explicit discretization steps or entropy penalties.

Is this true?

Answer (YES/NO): YES